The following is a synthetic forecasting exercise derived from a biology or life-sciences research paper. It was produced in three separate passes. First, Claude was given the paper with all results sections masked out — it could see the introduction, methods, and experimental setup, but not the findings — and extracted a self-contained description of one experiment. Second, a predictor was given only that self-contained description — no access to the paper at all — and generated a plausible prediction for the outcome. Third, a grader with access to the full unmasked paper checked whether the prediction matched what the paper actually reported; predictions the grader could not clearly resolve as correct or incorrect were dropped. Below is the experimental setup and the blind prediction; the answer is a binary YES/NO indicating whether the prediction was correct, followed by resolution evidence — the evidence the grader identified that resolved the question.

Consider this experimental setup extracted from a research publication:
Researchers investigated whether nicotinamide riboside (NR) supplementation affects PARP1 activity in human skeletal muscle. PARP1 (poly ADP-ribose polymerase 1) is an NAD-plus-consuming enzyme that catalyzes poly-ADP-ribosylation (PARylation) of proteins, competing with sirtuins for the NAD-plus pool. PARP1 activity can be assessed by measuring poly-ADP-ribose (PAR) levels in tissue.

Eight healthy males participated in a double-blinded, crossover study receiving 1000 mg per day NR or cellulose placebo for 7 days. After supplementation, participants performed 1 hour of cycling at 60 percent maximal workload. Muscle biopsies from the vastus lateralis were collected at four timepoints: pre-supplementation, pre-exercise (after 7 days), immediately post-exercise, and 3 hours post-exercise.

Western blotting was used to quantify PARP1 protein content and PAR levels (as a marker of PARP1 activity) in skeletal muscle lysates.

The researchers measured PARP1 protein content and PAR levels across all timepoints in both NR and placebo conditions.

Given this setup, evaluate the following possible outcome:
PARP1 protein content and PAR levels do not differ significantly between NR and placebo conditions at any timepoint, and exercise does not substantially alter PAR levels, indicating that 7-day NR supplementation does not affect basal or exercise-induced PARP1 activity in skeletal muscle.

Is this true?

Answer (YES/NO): YES